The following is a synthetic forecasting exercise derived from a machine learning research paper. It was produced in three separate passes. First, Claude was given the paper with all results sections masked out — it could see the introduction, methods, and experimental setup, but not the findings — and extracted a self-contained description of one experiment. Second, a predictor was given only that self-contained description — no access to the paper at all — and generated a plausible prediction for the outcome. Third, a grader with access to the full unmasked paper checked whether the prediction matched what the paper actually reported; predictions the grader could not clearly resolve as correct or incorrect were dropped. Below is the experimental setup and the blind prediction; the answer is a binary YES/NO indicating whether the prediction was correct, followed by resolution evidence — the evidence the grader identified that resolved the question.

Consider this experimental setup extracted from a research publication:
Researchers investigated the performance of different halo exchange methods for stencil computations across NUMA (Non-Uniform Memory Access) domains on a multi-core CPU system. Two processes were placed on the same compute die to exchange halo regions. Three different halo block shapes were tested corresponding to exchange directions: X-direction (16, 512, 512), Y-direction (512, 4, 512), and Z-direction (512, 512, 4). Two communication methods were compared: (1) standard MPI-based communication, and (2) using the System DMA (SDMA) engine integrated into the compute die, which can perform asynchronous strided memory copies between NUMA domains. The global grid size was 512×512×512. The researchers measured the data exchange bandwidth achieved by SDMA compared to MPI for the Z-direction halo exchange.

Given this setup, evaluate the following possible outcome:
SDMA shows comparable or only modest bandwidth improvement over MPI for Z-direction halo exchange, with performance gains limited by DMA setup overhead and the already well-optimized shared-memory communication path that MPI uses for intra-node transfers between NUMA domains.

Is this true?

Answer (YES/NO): NO